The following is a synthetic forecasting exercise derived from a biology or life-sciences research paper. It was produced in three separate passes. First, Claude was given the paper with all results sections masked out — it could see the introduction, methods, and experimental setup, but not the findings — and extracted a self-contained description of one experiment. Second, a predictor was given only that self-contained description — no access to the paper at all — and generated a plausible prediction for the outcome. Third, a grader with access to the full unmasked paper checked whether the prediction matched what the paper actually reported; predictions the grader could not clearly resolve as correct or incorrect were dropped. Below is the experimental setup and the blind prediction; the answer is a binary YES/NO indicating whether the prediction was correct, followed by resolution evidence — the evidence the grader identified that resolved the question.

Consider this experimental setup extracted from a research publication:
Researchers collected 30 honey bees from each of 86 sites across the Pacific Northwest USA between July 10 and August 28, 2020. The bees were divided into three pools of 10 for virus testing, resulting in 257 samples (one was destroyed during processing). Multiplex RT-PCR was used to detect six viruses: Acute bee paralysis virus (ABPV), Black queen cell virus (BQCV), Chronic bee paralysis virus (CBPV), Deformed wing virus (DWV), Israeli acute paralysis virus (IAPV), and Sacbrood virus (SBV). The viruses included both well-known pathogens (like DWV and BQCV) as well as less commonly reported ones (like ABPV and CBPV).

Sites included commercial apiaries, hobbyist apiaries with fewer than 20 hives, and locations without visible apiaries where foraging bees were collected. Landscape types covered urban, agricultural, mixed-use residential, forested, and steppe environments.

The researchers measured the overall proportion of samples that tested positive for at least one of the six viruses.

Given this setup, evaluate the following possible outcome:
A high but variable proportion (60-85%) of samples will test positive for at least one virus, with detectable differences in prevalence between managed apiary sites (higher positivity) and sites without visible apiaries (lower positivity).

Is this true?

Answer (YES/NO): NO